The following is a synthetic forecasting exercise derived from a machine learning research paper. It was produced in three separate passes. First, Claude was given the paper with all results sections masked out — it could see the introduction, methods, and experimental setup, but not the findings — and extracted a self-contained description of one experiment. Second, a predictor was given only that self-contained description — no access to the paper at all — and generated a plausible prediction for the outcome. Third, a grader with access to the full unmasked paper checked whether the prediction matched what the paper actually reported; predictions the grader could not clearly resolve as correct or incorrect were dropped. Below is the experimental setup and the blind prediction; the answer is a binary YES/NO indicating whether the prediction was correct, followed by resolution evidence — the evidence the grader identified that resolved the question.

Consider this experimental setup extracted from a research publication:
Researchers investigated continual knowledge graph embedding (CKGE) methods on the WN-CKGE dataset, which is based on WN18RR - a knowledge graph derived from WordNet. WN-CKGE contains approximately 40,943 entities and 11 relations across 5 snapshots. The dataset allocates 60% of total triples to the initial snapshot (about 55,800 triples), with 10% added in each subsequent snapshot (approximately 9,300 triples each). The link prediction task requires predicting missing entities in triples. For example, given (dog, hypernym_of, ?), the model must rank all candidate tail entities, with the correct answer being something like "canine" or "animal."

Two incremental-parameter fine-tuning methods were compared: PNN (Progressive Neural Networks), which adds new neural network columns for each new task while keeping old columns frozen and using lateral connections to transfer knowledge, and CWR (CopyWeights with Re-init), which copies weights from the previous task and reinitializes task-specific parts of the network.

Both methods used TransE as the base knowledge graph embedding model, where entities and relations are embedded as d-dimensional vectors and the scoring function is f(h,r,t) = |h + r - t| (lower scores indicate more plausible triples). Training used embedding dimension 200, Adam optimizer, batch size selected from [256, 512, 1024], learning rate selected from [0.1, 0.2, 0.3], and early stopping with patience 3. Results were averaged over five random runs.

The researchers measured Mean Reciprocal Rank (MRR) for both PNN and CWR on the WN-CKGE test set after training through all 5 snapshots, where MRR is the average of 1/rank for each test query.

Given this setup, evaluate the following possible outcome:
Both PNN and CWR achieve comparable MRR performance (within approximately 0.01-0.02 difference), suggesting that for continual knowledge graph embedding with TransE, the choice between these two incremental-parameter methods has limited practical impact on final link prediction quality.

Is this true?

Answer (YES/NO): NO